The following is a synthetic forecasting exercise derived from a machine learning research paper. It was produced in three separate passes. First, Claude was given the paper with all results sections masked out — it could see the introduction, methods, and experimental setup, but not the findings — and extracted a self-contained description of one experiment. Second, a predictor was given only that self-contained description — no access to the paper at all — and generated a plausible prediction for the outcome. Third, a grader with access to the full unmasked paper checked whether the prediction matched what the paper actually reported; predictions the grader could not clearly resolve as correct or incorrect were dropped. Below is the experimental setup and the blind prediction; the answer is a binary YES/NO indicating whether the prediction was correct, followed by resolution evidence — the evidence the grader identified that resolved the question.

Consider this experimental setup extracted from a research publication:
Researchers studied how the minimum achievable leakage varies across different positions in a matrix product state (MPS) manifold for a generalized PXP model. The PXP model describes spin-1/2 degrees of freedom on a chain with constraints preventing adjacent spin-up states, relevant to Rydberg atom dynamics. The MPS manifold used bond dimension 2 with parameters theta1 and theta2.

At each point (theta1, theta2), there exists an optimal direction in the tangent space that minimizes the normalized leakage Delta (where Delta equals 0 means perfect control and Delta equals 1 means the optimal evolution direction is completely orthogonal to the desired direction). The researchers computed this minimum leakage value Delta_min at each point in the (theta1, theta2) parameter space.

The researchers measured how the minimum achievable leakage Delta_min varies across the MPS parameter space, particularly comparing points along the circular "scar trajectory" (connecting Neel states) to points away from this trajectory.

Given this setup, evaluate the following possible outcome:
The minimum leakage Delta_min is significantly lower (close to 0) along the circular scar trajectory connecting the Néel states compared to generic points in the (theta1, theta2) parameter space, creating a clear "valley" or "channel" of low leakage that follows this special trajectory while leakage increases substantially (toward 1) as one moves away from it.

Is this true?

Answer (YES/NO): NO